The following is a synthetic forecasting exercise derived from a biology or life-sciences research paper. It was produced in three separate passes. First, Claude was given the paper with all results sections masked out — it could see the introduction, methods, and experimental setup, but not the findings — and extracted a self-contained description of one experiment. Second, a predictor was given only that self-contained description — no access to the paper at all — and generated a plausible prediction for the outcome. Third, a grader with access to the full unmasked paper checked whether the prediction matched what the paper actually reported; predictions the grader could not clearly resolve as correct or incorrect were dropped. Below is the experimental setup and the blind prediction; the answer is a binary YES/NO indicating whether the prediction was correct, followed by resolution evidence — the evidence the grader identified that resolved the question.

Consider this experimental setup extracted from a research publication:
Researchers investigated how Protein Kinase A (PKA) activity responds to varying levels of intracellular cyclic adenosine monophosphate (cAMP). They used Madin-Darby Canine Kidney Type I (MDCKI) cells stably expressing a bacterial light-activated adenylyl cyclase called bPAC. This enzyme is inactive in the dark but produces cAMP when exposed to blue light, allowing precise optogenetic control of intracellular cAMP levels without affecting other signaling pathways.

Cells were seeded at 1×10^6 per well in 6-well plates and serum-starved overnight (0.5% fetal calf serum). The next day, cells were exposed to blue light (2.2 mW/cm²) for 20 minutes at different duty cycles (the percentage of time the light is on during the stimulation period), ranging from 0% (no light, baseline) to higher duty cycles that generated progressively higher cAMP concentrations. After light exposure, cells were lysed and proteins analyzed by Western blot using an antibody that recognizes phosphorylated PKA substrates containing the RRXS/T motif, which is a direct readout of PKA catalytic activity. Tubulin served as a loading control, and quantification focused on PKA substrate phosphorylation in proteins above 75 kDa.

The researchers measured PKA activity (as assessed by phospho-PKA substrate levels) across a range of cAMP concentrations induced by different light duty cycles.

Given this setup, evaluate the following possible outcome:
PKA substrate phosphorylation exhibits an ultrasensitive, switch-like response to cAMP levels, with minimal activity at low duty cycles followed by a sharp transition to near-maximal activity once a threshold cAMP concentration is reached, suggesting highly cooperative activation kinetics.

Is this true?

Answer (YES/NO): NO